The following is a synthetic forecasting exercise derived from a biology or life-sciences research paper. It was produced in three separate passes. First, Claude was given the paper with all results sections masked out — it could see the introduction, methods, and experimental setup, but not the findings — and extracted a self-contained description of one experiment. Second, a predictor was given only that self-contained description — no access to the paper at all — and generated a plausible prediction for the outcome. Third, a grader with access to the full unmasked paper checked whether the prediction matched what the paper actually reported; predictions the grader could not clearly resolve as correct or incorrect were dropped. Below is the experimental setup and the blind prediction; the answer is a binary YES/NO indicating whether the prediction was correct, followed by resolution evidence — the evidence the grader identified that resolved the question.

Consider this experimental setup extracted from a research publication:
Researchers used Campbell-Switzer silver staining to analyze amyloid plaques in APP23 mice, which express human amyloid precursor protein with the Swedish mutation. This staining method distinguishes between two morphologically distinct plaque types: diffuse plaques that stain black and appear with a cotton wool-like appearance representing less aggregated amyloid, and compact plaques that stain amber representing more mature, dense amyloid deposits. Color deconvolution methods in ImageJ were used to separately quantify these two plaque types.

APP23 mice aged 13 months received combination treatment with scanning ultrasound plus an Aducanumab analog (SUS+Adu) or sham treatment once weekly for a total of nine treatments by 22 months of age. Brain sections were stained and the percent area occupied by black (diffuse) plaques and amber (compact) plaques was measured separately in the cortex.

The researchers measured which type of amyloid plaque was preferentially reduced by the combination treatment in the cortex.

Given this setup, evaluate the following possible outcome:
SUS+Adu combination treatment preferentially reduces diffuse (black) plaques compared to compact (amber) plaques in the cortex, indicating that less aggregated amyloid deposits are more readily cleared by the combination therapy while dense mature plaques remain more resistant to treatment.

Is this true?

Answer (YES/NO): YES